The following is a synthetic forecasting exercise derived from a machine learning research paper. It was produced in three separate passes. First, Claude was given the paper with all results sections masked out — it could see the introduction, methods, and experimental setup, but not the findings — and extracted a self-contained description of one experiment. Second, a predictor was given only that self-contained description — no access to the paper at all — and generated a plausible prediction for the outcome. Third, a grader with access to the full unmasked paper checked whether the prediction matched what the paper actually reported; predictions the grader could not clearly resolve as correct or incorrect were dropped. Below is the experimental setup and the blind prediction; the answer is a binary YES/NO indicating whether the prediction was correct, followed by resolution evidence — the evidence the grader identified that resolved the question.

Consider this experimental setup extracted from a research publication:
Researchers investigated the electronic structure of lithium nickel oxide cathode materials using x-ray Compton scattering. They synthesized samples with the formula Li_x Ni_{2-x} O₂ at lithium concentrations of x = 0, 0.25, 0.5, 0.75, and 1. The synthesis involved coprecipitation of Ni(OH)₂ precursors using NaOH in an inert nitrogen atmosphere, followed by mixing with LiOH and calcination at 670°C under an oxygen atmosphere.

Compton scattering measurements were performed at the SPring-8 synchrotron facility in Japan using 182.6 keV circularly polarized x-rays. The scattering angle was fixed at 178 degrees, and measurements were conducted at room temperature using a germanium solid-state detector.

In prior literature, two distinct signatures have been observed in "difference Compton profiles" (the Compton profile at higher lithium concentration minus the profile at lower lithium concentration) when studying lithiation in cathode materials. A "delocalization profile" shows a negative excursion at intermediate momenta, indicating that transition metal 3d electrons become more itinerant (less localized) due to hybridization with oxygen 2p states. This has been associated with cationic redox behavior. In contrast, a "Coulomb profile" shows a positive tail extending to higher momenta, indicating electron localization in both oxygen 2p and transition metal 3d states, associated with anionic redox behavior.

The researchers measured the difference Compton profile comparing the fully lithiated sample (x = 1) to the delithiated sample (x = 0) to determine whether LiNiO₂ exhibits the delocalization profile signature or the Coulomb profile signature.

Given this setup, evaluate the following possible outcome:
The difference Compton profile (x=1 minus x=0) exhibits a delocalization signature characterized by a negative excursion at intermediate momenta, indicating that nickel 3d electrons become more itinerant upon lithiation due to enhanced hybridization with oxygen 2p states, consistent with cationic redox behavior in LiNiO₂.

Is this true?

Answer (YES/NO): NO